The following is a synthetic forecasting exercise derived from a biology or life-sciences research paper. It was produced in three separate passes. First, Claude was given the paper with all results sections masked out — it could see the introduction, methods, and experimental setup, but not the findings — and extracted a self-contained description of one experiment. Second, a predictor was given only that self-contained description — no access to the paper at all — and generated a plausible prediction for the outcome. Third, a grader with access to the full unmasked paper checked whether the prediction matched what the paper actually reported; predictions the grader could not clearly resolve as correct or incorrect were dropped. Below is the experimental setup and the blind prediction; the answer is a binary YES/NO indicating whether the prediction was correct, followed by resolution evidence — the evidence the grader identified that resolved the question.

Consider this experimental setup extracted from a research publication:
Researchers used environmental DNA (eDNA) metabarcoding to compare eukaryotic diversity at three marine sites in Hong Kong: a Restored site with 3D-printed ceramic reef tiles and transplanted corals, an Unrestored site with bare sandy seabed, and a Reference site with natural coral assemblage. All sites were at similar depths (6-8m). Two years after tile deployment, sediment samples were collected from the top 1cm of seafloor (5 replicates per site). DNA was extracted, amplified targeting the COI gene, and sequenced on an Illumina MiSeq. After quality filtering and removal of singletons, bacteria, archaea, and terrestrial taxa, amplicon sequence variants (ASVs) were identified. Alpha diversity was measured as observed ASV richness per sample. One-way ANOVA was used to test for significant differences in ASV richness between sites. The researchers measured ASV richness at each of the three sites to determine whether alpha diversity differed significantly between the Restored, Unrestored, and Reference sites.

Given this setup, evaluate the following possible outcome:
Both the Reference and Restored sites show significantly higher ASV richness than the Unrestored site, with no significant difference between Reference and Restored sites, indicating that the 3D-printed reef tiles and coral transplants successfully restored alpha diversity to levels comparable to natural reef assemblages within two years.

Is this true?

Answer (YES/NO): NO